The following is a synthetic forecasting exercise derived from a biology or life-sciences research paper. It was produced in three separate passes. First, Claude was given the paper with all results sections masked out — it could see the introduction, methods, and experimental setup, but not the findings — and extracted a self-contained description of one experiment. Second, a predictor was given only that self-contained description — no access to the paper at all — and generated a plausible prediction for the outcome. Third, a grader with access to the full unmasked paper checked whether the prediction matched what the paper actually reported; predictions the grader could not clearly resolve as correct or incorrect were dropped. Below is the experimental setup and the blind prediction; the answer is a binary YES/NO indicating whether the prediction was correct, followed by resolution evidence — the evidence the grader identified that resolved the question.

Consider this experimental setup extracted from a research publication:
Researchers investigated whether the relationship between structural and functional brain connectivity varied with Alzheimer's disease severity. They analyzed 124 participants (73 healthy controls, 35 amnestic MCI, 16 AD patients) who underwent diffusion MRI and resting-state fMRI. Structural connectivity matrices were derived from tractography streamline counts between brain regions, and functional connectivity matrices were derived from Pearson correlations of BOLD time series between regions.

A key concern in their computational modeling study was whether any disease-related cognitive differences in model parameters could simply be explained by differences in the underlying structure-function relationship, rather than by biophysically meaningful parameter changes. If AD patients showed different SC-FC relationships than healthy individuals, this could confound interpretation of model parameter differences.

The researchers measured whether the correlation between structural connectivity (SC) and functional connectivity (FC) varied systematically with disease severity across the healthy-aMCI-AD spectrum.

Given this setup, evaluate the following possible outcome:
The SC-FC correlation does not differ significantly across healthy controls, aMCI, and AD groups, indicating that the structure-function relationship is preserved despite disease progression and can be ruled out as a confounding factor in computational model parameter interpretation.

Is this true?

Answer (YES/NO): YES